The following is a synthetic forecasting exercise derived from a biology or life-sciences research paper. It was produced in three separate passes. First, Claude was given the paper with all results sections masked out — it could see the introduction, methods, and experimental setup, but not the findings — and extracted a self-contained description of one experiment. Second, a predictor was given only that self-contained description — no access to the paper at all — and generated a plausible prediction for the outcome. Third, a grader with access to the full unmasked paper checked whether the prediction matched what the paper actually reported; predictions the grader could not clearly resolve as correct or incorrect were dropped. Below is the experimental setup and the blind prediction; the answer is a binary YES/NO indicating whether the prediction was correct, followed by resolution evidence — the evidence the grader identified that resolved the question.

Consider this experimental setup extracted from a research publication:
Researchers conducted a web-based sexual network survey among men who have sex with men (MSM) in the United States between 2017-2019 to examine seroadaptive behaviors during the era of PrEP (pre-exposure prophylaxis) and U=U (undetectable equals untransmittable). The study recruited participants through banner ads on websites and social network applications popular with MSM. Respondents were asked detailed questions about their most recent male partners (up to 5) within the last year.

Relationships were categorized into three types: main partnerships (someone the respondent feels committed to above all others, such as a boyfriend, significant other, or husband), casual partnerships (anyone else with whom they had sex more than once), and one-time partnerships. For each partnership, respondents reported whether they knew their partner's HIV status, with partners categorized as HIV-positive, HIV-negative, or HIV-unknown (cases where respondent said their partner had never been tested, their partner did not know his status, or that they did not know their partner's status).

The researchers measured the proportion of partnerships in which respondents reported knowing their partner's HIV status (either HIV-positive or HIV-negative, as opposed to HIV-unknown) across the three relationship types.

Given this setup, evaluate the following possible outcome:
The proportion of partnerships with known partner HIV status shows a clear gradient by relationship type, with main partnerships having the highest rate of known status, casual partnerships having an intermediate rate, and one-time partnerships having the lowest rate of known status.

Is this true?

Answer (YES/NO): YES